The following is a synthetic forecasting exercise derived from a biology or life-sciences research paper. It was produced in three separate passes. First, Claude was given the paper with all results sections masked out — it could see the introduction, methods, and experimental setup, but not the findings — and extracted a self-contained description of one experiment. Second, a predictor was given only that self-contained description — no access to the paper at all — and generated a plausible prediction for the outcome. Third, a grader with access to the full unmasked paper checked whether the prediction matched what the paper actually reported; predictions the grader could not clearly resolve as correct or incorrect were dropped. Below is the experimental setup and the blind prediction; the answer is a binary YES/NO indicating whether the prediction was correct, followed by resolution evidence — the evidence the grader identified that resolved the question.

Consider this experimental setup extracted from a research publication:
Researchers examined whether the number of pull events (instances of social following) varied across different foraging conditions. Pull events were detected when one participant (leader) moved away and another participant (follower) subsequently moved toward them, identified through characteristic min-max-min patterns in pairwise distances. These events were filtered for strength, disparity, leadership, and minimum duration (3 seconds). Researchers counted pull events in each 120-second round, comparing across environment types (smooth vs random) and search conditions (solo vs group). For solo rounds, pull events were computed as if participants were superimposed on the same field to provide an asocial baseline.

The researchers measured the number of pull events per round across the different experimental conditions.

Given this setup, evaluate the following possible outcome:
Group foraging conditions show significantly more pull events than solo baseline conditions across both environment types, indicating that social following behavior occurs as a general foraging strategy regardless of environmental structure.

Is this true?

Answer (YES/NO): NO